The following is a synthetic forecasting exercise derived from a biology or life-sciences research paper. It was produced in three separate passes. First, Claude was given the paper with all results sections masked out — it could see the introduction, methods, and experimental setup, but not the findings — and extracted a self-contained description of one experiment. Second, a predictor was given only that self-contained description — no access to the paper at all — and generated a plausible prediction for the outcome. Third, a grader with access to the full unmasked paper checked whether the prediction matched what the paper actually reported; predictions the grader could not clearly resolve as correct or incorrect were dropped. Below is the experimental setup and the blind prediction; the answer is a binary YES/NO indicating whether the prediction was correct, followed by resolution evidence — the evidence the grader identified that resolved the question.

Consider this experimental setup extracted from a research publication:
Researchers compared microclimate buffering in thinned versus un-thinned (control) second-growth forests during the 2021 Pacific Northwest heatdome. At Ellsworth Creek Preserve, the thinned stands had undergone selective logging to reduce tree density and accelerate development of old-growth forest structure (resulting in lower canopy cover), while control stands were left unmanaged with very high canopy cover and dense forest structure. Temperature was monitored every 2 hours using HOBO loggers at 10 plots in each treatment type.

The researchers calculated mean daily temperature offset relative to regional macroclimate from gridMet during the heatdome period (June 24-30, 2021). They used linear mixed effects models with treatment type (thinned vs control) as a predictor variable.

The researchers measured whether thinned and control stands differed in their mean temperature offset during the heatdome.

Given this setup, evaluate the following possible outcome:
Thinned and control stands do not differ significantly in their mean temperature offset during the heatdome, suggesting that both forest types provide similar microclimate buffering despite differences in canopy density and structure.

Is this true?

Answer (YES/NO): NO